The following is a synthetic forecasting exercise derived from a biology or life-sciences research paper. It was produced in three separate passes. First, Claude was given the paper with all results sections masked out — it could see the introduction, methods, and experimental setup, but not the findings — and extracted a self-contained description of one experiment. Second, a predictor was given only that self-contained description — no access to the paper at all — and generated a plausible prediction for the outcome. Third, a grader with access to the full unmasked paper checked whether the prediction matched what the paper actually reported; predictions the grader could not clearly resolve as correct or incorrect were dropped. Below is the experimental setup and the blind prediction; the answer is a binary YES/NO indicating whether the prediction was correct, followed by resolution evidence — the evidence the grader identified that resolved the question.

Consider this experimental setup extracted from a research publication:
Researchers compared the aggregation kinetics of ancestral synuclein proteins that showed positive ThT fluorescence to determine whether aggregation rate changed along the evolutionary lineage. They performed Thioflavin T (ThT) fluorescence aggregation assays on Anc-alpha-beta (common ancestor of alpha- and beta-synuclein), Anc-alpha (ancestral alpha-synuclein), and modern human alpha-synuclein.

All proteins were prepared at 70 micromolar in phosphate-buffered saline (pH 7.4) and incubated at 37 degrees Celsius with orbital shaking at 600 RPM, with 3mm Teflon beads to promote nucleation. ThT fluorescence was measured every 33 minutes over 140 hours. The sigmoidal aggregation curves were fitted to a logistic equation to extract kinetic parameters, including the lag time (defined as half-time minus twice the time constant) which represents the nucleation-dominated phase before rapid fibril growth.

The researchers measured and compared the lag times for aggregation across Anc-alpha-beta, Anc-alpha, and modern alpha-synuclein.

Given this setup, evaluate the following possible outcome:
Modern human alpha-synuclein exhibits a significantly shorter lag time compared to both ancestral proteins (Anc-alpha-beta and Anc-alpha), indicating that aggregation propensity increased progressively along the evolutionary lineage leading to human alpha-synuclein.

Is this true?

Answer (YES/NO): NO